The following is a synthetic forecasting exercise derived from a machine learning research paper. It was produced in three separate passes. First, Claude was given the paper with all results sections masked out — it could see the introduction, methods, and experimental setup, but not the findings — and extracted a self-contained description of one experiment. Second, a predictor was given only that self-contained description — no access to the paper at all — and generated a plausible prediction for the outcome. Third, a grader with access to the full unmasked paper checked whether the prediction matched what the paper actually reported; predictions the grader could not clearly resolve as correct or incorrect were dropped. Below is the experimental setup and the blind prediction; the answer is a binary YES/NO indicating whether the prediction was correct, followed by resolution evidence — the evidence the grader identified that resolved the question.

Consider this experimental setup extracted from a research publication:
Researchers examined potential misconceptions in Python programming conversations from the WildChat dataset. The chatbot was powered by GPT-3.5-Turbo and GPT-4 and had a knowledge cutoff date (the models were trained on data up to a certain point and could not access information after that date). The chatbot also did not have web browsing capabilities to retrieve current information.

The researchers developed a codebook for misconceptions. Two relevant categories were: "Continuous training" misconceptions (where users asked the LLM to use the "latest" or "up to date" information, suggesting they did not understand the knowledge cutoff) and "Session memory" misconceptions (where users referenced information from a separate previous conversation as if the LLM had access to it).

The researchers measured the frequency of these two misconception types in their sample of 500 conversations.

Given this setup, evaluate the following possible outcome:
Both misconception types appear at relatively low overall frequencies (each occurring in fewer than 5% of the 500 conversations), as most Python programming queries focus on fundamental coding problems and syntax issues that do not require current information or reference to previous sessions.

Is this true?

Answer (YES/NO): YES